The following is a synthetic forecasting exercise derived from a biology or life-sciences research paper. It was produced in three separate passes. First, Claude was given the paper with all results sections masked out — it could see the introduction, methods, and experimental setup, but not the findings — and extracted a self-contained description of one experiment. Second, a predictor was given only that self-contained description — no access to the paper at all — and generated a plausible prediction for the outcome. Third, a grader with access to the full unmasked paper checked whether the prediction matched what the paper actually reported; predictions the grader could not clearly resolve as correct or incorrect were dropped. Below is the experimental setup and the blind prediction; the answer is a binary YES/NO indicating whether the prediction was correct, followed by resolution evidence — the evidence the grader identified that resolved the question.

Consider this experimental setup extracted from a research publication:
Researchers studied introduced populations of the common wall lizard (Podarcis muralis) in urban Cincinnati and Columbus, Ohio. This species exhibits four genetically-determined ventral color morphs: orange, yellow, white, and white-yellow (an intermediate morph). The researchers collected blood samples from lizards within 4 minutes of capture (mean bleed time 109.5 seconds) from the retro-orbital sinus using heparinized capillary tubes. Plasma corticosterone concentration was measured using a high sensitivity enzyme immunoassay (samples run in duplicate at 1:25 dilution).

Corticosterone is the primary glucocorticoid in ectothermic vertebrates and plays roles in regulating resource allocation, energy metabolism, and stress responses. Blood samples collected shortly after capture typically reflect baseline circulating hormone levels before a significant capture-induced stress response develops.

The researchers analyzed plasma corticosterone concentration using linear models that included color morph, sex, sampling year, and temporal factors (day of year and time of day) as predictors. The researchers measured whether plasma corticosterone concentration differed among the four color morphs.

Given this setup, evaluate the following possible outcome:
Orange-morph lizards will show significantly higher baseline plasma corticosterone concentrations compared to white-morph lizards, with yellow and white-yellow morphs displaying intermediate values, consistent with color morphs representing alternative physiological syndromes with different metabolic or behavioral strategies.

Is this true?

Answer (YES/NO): NO